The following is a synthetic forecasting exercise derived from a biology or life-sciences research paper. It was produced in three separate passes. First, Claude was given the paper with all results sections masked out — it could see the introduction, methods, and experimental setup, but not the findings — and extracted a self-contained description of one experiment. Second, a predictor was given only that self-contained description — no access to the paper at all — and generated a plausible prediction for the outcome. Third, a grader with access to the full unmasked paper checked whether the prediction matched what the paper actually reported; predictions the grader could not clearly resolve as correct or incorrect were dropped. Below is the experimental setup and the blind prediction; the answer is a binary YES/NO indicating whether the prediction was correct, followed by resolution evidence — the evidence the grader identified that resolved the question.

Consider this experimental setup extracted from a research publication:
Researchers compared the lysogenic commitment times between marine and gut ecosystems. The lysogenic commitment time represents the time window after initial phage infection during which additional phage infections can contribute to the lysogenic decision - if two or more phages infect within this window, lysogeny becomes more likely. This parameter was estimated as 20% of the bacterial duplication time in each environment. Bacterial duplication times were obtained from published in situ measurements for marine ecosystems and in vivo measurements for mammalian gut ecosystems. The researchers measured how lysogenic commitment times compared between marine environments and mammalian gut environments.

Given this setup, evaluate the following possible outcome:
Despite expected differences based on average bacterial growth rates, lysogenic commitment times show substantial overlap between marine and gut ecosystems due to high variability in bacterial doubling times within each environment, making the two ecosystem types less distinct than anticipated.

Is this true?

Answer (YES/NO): NO